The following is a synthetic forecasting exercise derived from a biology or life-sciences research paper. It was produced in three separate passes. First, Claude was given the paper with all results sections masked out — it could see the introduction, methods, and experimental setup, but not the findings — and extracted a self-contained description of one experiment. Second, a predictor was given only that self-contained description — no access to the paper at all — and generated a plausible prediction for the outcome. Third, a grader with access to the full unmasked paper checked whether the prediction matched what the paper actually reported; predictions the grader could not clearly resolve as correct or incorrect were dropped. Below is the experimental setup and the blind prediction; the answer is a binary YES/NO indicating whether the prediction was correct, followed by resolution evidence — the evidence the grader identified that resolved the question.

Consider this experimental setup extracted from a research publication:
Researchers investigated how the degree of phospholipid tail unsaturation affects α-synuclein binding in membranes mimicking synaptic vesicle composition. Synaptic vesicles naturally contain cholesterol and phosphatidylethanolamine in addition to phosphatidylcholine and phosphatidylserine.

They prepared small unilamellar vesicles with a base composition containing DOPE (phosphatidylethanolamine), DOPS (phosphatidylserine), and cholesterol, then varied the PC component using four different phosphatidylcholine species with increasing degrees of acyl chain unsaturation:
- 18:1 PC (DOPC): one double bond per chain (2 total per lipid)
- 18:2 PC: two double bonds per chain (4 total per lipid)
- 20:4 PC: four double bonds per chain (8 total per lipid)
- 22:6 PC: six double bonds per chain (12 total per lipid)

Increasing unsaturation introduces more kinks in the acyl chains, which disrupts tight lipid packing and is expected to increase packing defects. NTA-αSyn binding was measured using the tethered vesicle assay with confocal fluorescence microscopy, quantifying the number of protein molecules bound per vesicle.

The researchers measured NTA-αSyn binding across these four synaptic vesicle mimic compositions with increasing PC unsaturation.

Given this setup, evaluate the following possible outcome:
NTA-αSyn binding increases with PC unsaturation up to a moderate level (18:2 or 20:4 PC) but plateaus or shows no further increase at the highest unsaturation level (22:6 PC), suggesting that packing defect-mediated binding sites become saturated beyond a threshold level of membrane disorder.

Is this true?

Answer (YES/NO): NO